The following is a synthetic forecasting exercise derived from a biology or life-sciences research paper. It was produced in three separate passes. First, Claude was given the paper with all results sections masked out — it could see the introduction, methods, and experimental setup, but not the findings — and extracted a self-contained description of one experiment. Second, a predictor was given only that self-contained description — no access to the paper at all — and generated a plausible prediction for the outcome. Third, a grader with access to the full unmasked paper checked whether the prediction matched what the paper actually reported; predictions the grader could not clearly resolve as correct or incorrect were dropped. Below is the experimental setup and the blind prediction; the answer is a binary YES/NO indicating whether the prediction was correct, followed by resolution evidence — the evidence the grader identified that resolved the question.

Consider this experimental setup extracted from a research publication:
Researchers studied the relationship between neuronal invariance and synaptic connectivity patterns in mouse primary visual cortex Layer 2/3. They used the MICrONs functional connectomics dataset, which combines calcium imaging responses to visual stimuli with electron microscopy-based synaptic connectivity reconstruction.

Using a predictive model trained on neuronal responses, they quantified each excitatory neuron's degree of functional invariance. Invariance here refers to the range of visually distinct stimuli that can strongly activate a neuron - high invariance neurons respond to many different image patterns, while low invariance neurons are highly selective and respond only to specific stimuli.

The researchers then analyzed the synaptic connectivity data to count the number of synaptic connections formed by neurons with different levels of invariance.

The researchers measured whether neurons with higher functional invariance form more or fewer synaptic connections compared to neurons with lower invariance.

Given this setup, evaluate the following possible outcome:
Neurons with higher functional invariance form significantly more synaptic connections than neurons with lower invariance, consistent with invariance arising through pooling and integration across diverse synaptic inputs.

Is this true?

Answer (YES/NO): NO